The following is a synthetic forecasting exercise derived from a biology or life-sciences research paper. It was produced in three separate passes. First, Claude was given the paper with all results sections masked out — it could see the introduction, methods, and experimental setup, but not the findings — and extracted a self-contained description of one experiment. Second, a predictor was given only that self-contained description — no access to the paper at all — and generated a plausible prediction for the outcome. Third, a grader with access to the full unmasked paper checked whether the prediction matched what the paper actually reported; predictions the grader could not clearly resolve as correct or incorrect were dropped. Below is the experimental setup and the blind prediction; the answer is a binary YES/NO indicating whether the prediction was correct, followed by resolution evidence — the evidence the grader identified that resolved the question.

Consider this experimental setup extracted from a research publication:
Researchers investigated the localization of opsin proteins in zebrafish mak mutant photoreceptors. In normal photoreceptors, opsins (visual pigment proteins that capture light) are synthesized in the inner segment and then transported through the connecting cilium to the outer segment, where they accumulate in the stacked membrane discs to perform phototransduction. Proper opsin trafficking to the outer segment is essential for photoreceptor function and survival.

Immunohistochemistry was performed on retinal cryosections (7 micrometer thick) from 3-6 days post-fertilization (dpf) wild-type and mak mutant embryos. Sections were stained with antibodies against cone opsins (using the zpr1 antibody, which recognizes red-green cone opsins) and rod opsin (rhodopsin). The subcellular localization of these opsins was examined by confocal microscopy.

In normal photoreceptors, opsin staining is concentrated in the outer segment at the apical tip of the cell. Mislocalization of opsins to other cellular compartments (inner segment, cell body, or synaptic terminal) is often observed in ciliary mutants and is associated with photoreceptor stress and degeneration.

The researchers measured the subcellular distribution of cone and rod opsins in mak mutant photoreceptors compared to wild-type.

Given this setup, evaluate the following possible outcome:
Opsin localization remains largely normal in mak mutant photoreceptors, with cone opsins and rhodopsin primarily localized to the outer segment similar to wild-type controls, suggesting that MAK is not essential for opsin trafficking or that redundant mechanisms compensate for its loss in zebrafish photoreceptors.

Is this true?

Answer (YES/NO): NO